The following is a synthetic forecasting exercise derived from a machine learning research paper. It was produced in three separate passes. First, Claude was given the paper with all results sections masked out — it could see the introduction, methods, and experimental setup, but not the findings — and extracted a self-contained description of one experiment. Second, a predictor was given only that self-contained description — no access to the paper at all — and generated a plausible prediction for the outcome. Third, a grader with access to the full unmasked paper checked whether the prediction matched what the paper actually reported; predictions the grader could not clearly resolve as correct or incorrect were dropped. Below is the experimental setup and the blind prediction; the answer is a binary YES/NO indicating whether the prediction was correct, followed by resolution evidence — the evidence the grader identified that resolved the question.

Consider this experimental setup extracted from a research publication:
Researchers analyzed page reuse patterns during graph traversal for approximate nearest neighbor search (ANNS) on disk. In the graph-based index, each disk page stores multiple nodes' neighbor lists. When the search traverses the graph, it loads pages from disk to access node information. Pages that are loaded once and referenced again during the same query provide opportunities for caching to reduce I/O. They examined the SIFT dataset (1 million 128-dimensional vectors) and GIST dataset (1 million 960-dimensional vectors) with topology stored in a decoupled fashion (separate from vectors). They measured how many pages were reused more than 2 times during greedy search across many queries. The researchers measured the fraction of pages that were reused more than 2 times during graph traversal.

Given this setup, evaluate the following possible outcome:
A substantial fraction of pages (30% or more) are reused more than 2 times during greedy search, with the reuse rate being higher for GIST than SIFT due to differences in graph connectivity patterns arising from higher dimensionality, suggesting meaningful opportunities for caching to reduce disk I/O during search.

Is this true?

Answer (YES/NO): NO